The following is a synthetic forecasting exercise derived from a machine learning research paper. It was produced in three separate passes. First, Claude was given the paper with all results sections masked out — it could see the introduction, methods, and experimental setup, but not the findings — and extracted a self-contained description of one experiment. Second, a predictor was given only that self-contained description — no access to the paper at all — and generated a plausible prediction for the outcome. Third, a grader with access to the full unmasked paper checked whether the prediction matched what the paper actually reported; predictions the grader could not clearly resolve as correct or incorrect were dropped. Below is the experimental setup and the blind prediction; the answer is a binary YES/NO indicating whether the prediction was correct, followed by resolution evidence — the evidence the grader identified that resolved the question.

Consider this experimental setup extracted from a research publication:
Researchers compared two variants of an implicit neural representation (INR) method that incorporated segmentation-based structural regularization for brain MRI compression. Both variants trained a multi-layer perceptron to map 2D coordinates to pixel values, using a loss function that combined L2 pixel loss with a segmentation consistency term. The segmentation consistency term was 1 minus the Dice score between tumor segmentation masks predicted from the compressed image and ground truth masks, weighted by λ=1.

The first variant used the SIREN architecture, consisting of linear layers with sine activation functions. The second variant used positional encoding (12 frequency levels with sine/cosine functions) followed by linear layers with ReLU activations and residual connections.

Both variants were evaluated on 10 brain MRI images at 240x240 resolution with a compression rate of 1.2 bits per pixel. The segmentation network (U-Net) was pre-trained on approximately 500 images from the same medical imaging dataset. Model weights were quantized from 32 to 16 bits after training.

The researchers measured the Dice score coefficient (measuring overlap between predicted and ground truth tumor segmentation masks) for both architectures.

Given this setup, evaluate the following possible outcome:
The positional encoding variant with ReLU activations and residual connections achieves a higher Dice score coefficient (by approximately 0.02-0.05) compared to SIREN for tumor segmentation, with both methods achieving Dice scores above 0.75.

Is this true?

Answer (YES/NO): NO